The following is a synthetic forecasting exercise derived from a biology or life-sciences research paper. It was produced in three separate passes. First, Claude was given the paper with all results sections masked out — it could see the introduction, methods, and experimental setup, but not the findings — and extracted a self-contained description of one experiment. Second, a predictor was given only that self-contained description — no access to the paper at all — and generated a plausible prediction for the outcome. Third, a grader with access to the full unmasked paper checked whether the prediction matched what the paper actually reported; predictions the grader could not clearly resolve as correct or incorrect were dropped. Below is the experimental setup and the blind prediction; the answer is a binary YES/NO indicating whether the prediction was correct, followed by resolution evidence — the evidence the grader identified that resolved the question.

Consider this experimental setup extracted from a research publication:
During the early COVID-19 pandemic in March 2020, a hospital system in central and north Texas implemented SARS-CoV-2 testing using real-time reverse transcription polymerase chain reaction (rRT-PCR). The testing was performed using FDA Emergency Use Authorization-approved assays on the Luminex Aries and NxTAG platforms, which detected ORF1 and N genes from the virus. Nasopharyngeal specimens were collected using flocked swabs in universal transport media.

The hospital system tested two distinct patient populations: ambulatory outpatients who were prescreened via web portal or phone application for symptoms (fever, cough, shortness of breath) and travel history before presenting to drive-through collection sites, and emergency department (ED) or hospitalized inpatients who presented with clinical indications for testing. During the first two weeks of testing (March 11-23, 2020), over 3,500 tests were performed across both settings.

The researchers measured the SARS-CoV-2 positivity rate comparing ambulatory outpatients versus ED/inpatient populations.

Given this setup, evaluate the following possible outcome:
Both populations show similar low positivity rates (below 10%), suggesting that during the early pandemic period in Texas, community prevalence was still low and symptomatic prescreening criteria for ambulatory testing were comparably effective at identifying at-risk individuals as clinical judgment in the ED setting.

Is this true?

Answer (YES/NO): NO